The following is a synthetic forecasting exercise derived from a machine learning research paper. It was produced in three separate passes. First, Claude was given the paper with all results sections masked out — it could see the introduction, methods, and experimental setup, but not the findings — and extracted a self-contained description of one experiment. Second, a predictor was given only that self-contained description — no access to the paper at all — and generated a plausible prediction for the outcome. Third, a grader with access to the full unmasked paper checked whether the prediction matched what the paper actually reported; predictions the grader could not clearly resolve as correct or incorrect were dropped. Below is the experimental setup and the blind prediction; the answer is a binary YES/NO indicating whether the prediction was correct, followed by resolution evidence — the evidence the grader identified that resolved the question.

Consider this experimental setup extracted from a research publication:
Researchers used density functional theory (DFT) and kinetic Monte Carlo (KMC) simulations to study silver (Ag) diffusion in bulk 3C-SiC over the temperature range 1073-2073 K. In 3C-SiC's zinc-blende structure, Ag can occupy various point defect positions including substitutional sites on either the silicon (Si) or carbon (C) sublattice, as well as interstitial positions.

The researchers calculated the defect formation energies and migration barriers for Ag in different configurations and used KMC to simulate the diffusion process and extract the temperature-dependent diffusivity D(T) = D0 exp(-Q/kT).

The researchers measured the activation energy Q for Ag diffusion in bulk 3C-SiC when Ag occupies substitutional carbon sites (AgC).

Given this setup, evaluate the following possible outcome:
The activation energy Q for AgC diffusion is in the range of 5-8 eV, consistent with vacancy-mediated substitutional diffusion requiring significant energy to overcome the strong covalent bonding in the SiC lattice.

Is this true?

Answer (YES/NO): YES